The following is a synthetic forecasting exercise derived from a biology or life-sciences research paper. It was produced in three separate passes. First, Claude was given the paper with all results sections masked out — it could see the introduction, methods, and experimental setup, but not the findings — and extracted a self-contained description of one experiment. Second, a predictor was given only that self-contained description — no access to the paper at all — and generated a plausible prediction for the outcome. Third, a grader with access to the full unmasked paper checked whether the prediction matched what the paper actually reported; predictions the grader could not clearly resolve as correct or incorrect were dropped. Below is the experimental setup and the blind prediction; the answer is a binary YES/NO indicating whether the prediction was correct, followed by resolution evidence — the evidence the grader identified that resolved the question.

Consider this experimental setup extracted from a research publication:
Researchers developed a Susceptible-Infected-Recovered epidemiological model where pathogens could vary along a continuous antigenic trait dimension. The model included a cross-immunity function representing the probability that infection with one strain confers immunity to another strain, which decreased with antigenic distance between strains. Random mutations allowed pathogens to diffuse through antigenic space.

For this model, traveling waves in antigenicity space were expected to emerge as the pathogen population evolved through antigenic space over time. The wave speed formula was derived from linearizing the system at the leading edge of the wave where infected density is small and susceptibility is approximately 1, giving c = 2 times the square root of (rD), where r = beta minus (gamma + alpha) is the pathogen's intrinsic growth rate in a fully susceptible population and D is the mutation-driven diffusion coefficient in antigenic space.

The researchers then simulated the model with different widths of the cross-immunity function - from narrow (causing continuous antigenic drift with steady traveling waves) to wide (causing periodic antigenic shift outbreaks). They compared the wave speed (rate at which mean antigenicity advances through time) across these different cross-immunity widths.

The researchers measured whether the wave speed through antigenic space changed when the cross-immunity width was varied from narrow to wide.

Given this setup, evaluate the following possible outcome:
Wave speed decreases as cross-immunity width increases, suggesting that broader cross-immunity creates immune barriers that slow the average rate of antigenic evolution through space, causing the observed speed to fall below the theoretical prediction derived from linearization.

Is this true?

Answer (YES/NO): NO